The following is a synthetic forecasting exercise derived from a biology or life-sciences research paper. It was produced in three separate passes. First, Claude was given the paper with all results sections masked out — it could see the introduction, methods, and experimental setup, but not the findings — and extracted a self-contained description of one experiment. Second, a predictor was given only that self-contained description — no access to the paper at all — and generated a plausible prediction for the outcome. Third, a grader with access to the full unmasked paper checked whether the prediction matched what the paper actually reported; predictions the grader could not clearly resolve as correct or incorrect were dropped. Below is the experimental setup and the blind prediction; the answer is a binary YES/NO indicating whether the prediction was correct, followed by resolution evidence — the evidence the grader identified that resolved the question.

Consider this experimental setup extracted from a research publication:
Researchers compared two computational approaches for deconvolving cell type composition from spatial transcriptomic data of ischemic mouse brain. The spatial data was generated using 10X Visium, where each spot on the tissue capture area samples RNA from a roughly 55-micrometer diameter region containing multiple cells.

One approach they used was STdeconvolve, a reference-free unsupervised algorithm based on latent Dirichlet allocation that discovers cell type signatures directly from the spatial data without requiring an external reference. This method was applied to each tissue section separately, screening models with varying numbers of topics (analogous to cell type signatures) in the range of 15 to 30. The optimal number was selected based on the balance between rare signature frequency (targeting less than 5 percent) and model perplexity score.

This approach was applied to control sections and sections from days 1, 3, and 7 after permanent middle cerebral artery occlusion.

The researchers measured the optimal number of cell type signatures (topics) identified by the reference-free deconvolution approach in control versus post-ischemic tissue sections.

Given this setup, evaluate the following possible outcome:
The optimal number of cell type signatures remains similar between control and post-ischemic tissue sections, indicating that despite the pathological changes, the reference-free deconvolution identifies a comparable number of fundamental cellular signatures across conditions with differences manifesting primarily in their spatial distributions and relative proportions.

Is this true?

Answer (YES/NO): YES